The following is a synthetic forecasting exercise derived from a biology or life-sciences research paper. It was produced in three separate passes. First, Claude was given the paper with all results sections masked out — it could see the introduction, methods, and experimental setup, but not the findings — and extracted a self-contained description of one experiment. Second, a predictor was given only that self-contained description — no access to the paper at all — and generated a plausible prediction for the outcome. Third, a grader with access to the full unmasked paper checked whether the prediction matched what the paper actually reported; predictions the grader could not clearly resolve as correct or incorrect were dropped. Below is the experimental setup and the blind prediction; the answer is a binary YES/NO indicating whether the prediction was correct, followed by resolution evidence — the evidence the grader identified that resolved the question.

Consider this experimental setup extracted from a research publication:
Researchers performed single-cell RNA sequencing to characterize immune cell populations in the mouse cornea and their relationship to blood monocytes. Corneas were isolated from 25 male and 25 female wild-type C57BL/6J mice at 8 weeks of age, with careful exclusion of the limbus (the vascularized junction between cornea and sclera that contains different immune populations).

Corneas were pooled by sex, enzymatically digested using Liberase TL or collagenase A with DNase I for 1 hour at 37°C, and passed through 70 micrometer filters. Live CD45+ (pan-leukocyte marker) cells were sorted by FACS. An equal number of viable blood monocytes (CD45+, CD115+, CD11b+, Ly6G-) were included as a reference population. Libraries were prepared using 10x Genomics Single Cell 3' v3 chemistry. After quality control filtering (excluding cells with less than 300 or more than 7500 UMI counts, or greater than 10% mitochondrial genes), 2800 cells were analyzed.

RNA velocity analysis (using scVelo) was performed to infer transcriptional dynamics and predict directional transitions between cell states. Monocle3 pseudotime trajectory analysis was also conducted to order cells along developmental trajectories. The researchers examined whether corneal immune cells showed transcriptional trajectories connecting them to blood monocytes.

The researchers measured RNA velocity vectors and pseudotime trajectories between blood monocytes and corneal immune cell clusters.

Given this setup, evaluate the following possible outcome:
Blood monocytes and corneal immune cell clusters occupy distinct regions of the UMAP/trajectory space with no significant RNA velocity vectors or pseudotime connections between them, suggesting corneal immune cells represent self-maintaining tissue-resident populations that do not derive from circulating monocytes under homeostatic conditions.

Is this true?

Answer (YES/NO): NO